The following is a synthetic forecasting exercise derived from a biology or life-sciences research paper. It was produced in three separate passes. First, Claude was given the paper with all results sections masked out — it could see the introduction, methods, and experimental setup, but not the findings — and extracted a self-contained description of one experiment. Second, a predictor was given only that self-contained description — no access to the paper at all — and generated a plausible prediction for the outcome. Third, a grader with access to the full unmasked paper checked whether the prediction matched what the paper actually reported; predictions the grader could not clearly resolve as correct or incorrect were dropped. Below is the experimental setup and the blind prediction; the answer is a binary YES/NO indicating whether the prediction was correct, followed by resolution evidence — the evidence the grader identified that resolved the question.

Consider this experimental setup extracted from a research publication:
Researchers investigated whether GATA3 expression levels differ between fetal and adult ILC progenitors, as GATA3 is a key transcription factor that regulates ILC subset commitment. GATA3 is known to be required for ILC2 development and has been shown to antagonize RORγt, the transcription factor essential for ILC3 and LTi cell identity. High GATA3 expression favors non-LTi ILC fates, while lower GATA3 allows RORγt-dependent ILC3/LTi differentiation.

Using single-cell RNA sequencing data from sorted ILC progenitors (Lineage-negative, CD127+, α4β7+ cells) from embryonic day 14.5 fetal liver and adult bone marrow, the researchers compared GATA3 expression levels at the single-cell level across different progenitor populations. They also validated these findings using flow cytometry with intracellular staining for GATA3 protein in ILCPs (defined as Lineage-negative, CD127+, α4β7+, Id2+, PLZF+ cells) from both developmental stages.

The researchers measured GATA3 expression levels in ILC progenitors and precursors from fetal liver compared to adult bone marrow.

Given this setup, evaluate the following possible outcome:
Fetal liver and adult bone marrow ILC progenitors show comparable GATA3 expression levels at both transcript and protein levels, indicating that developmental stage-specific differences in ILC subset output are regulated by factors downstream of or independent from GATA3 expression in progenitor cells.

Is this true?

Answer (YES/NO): NO